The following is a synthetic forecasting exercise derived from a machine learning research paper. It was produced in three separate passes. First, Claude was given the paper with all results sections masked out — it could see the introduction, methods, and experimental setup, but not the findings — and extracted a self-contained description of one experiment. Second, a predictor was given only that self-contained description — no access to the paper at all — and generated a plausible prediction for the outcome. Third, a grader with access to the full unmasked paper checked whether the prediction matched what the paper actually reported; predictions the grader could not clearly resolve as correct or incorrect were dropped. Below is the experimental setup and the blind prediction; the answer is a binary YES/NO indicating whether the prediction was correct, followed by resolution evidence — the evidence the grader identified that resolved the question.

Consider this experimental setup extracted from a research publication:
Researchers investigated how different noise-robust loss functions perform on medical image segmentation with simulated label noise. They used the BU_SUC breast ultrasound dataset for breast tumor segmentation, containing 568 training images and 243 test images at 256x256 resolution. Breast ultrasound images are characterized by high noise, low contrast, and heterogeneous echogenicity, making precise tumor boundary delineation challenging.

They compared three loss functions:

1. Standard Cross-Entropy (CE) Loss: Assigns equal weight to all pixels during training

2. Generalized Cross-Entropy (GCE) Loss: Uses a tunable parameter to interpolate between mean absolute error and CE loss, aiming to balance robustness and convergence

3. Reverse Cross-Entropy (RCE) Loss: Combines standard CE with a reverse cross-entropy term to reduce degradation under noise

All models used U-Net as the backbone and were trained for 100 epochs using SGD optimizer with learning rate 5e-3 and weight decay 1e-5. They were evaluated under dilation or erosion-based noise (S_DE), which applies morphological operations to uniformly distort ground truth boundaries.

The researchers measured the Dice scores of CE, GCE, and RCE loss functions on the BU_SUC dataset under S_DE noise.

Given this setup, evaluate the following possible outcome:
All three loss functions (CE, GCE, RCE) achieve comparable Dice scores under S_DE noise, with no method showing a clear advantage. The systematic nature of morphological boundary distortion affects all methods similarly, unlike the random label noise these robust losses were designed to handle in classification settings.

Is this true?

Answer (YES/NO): YES